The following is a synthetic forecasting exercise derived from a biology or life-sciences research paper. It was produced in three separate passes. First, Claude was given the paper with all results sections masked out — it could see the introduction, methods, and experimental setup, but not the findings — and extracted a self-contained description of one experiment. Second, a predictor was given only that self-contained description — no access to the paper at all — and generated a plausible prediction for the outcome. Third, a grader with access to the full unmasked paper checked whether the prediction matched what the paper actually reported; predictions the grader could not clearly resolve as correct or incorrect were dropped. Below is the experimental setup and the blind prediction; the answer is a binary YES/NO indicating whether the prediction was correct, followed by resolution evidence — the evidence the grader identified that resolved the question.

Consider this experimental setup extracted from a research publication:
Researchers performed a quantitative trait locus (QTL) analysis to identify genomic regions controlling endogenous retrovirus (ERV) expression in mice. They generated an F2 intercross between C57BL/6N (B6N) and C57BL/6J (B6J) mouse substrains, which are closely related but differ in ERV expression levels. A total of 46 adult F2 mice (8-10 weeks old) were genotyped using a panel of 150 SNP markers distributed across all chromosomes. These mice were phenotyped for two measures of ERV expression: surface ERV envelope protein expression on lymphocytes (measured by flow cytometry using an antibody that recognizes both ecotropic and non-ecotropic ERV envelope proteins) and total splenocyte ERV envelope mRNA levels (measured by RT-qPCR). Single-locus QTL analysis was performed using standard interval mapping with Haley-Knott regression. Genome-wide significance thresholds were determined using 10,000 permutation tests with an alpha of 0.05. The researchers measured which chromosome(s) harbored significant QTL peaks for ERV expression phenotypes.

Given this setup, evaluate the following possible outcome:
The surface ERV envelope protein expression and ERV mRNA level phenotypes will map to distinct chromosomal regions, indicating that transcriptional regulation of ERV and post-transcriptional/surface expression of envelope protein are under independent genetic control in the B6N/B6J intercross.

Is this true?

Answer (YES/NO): NO